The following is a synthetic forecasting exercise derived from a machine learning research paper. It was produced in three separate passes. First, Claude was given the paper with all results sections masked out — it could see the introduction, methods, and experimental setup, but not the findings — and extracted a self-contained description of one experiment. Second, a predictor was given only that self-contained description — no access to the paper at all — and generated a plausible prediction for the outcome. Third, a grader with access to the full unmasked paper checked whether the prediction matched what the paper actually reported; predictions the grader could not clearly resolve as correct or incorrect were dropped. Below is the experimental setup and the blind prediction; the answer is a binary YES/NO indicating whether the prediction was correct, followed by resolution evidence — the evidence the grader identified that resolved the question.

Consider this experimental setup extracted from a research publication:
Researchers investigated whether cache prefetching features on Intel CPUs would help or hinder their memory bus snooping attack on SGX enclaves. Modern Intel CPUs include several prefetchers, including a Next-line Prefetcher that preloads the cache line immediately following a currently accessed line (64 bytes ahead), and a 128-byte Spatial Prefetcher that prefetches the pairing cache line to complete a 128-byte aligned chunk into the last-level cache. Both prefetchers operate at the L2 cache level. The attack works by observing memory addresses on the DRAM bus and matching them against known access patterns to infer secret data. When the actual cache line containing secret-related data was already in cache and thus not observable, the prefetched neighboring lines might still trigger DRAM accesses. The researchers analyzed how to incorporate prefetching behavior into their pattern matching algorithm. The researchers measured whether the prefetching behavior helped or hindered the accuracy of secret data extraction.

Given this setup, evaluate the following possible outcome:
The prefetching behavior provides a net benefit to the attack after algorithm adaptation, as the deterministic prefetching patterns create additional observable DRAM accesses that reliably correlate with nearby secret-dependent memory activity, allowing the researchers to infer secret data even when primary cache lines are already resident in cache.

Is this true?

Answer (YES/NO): YES